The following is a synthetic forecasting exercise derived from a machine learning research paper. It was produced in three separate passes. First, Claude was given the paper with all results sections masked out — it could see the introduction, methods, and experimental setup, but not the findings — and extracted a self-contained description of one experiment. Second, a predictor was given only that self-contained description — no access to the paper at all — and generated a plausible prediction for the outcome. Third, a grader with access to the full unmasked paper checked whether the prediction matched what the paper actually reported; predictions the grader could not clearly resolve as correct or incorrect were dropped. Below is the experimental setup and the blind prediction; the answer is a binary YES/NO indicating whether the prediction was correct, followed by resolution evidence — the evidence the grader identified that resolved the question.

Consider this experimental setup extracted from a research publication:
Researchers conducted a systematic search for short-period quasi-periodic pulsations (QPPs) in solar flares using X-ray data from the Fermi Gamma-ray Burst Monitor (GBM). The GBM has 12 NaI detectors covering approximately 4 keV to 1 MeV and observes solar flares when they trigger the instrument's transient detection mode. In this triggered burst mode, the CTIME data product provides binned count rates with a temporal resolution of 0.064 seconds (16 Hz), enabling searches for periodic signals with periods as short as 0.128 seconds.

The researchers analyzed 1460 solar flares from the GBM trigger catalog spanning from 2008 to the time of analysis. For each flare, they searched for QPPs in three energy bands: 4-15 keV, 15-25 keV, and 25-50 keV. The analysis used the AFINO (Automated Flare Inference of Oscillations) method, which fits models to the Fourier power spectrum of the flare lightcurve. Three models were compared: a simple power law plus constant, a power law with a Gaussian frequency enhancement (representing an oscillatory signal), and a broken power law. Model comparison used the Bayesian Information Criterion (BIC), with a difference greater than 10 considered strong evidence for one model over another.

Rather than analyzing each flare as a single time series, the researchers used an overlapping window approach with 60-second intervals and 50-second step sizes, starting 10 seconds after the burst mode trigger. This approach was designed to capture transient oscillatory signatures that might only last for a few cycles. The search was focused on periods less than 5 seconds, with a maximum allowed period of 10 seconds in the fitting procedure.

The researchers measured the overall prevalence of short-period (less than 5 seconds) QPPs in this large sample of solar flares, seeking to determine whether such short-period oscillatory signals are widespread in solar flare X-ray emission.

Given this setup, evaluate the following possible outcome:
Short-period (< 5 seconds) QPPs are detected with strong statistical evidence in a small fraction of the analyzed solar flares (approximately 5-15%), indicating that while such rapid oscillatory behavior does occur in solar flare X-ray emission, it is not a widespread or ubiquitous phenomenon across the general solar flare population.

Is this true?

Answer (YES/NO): NO